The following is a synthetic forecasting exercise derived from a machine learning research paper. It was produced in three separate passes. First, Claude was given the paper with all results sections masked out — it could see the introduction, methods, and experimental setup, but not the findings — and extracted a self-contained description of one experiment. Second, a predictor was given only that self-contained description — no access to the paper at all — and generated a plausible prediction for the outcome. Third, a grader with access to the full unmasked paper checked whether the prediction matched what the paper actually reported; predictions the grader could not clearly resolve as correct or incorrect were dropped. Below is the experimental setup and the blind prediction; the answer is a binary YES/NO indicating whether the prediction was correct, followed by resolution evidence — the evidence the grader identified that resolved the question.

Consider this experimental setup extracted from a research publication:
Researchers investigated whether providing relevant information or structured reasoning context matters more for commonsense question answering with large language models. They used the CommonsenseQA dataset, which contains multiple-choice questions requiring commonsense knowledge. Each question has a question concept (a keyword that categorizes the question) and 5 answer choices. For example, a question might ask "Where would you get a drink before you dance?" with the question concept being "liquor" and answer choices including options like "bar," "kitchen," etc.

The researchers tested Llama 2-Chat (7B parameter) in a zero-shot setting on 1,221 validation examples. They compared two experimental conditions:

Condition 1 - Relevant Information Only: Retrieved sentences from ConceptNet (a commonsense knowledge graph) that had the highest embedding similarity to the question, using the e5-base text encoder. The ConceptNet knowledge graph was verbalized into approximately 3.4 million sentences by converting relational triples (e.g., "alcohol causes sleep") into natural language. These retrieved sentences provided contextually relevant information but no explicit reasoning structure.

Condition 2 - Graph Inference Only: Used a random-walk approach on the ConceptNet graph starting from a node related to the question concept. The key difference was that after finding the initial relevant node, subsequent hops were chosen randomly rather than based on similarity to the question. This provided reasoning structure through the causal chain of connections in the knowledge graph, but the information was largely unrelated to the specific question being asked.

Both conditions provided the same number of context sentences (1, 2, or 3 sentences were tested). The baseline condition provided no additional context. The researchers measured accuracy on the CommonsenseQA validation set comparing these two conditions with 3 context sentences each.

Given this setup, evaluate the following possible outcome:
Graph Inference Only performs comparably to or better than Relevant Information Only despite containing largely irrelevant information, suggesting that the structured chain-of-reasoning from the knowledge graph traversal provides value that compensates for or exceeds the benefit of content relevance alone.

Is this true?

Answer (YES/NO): YES